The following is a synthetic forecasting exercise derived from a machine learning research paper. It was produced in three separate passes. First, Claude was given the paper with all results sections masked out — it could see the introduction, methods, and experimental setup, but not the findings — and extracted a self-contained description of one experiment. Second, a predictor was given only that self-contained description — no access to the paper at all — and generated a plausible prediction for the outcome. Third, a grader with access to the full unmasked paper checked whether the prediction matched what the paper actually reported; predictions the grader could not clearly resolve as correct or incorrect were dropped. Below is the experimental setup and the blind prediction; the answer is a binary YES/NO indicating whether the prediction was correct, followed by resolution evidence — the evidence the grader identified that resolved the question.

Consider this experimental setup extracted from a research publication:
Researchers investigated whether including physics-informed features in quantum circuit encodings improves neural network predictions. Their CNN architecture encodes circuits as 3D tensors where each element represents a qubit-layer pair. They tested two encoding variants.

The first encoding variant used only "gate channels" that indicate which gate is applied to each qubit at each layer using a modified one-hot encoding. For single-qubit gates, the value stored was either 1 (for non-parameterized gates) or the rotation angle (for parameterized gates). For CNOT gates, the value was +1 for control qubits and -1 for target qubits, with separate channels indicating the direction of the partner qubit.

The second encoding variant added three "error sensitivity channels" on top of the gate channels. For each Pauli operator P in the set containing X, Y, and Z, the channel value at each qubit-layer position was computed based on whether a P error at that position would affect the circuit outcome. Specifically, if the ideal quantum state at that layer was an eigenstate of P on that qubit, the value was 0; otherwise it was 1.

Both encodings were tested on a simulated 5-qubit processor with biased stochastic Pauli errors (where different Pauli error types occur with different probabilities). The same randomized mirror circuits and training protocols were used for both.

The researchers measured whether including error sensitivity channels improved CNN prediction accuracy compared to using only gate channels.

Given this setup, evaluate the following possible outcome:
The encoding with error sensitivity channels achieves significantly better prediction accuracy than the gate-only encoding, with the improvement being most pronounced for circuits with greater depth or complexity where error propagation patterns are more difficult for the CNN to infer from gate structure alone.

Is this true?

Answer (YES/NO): NO